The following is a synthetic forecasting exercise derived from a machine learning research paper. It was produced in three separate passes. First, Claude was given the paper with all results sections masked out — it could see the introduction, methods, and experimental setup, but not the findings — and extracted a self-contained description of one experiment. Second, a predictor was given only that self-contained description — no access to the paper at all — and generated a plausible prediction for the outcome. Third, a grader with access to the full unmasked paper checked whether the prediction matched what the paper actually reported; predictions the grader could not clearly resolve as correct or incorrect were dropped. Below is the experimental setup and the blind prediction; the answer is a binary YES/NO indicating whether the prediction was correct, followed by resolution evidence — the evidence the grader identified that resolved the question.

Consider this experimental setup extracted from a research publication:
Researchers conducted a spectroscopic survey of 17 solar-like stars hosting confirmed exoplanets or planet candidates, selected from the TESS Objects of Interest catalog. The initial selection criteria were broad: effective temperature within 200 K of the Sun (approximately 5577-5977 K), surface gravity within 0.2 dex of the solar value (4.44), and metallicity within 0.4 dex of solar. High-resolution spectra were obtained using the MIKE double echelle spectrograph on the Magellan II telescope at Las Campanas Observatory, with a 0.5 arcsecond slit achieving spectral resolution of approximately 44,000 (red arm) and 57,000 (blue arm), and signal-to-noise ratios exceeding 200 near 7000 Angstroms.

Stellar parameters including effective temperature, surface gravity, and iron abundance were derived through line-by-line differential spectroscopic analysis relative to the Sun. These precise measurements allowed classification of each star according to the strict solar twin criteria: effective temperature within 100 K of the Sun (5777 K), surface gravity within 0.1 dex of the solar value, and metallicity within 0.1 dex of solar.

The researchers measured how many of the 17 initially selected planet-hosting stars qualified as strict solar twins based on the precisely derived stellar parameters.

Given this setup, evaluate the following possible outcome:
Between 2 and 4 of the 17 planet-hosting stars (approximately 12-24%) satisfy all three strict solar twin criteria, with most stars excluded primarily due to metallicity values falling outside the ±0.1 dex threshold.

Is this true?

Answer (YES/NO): NO